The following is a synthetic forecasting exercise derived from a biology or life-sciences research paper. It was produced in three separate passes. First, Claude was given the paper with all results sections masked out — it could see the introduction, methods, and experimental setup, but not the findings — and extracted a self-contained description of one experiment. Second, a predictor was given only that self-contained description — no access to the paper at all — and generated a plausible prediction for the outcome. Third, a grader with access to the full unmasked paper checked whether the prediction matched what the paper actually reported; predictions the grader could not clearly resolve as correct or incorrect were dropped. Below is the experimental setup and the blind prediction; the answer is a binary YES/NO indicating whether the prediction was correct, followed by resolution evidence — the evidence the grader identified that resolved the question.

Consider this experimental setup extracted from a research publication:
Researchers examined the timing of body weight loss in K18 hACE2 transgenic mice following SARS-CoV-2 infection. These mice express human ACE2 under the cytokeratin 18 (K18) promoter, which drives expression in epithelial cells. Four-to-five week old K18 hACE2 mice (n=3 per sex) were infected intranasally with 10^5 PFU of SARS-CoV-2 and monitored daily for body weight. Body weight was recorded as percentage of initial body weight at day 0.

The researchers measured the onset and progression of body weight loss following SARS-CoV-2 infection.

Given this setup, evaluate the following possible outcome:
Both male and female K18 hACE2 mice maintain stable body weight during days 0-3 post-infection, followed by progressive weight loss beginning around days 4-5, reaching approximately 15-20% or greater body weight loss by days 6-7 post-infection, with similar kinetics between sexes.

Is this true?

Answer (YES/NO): NO